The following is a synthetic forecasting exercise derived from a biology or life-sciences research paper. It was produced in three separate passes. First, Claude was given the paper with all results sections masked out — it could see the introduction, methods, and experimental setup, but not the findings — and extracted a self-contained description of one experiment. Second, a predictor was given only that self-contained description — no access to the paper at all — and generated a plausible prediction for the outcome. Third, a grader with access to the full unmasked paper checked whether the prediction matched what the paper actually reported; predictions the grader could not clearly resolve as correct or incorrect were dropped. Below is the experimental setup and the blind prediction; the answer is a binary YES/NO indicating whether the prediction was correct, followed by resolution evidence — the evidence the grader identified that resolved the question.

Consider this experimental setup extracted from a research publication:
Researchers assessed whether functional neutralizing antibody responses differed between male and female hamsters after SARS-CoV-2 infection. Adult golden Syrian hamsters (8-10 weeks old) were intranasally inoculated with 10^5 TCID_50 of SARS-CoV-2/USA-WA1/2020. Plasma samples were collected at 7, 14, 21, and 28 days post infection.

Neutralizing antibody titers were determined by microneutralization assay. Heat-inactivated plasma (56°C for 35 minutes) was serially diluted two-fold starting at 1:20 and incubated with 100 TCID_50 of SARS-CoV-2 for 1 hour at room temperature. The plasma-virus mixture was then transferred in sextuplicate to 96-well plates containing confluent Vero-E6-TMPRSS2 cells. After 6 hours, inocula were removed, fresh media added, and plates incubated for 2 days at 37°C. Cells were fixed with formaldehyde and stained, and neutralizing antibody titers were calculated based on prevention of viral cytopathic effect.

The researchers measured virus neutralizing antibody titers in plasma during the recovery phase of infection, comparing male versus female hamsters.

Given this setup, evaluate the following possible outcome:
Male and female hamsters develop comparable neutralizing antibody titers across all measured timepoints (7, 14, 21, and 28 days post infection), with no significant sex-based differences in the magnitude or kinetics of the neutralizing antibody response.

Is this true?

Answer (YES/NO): NO